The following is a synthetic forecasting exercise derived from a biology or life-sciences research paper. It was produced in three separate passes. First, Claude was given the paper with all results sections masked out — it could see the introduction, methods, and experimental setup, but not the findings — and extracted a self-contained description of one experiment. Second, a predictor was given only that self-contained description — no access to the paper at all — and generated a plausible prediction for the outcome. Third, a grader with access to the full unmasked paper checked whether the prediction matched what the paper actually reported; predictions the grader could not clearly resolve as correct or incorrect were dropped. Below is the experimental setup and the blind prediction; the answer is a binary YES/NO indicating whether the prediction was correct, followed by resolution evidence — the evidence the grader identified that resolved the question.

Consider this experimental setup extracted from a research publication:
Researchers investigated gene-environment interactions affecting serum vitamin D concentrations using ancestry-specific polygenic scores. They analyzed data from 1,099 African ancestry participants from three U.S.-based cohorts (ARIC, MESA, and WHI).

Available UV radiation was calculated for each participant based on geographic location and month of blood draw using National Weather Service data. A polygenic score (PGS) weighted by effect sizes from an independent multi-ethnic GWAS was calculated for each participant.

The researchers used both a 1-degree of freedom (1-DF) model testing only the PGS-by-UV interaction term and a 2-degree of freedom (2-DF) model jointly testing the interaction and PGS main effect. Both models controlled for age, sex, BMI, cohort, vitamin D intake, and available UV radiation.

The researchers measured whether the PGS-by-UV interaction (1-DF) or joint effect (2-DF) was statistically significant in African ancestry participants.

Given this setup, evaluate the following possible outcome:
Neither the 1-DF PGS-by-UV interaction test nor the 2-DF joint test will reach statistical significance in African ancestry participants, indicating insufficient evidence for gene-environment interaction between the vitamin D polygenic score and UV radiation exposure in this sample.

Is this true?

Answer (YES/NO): YES